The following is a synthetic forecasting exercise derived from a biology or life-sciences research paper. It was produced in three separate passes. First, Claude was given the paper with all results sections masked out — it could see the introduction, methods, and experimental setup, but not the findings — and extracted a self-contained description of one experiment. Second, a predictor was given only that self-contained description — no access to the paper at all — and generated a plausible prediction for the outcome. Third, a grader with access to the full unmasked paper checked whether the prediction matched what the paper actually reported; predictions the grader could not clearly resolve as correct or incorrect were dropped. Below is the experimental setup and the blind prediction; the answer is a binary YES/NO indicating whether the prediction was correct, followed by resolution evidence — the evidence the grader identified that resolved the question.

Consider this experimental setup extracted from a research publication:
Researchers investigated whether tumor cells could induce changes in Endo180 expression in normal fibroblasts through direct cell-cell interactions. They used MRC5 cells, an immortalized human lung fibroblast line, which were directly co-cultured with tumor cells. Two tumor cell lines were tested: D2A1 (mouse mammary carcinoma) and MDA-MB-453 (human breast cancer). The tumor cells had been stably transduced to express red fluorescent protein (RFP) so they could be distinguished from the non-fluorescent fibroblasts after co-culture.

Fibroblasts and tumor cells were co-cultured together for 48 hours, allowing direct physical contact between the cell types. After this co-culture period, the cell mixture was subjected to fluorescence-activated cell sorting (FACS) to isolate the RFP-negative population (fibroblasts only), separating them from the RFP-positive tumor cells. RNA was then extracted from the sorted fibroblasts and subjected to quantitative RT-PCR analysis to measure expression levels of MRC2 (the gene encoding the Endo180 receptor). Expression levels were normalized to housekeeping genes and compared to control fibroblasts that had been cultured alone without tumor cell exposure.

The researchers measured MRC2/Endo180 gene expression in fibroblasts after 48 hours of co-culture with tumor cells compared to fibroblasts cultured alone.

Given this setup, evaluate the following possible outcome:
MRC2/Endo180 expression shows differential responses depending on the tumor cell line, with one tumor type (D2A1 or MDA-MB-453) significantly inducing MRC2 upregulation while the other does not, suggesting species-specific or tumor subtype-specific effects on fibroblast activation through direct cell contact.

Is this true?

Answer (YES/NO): NO